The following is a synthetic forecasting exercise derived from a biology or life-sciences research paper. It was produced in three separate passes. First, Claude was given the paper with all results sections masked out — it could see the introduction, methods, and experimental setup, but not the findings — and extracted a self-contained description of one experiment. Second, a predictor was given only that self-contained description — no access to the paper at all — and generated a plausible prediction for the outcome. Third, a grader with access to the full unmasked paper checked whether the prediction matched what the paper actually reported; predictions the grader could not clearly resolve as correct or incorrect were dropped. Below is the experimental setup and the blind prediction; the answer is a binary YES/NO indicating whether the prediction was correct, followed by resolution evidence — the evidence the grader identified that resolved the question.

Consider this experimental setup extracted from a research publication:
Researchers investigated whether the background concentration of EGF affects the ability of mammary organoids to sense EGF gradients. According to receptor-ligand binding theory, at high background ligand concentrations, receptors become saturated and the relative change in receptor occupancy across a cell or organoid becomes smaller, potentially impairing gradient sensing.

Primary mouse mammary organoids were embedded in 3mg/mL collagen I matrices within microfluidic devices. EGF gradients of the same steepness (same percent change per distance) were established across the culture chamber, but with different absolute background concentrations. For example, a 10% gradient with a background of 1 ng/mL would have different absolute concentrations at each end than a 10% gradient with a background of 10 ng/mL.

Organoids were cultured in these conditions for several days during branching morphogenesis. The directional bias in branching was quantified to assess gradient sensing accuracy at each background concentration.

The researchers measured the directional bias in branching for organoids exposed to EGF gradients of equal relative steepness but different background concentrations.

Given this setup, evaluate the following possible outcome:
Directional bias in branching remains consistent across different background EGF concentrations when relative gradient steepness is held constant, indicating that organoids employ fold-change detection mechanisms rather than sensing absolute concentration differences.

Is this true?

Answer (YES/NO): YES